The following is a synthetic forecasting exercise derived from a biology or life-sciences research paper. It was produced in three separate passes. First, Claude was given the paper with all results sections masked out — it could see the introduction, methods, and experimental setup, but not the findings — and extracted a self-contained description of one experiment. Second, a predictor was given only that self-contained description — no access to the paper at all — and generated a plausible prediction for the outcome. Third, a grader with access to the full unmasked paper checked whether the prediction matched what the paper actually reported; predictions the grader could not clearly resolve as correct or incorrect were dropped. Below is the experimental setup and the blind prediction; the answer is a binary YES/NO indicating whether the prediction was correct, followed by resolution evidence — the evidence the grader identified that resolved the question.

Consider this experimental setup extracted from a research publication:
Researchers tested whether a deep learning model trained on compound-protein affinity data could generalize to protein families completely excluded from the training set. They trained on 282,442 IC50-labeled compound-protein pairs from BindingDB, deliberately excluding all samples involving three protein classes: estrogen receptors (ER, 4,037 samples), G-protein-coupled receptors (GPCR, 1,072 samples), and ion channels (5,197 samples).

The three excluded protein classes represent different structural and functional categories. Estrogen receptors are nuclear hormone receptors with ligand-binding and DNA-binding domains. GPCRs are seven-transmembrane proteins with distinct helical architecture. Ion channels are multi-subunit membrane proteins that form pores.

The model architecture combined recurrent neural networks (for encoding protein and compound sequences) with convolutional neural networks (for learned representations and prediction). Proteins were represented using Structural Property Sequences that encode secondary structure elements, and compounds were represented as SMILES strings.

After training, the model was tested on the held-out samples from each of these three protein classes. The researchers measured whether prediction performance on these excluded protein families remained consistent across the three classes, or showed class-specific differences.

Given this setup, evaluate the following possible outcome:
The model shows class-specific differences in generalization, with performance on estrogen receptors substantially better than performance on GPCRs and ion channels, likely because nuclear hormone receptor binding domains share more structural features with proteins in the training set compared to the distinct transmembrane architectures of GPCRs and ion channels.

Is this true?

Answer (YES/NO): NO